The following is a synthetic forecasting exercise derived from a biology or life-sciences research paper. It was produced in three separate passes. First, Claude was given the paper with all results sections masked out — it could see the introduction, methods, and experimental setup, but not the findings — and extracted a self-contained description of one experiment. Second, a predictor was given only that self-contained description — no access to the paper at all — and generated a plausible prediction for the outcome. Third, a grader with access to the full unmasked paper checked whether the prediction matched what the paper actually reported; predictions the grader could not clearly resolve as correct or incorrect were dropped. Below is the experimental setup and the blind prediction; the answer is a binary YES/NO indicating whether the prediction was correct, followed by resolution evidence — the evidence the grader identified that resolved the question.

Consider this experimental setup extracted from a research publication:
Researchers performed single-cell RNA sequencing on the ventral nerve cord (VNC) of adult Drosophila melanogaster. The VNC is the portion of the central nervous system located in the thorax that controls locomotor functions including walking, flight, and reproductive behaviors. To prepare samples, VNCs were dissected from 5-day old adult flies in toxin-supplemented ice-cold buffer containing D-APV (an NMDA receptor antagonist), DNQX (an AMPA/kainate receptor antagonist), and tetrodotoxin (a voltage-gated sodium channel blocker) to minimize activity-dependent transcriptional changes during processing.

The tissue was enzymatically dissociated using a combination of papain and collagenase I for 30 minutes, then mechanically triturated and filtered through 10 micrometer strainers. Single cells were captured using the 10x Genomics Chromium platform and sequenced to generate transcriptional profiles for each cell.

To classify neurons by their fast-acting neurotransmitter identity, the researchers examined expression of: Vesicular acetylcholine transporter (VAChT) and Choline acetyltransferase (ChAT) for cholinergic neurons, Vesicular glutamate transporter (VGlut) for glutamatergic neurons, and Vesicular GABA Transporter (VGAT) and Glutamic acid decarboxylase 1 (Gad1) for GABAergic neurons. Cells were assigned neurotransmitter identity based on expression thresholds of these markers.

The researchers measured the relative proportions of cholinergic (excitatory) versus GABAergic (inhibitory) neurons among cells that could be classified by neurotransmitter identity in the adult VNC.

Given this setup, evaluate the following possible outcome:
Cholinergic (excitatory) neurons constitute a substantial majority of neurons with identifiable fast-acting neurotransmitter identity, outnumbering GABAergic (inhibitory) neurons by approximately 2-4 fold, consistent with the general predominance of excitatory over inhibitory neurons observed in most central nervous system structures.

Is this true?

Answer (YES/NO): NO